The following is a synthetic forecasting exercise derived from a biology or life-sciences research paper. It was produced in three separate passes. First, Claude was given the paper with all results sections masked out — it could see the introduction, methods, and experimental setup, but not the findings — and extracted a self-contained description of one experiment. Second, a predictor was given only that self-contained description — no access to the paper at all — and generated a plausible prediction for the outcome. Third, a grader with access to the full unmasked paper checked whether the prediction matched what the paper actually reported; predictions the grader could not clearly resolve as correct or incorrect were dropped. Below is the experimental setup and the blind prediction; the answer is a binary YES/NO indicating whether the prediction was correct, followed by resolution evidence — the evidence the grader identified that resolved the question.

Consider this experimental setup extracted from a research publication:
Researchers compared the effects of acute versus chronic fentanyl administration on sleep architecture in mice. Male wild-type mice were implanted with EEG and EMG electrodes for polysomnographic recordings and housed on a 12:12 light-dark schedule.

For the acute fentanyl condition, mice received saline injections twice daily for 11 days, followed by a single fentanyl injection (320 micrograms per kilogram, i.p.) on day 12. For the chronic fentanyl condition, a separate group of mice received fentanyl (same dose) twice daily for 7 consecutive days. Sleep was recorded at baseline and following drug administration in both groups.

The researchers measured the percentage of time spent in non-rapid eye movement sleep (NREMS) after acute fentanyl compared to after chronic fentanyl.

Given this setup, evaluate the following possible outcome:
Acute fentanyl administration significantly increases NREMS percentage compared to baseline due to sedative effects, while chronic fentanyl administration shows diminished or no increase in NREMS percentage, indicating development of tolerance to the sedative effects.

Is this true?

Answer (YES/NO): NO